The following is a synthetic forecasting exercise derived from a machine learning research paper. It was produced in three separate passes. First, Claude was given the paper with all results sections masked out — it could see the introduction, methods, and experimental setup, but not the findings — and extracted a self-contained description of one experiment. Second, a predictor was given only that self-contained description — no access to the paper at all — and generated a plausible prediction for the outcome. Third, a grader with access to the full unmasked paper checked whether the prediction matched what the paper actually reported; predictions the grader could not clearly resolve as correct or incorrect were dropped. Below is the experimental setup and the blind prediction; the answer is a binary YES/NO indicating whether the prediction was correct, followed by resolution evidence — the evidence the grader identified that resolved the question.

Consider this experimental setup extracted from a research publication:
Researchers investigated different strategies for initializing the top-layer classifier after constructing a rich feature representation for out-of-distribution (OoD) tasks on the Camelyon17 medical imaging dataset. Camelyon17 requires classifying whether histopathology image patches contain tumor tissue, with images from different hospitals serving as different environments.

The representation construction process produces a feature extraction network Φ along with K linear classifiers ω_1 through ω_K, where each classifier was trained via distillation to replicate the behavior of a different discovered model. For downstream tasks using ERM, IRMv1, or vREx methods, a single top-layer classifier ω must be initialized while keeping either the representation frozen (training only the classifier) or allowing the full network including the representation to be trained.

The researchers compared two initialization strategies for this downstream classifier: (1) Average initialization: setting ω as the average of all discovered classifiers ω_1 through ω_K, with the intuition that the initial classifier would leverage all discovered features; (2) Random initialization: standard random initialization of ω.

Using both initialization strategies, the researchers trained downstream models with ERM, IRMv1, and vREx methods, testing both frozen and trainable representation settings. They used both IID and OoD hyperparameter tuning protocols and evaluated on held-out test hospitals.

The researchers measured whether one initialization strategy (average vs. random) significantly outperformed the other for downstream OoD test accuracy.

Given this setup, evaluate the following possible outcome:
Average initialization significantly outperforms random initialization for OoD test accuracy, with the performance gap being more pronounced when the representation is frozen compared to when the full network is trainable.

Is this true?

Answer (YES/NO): NO